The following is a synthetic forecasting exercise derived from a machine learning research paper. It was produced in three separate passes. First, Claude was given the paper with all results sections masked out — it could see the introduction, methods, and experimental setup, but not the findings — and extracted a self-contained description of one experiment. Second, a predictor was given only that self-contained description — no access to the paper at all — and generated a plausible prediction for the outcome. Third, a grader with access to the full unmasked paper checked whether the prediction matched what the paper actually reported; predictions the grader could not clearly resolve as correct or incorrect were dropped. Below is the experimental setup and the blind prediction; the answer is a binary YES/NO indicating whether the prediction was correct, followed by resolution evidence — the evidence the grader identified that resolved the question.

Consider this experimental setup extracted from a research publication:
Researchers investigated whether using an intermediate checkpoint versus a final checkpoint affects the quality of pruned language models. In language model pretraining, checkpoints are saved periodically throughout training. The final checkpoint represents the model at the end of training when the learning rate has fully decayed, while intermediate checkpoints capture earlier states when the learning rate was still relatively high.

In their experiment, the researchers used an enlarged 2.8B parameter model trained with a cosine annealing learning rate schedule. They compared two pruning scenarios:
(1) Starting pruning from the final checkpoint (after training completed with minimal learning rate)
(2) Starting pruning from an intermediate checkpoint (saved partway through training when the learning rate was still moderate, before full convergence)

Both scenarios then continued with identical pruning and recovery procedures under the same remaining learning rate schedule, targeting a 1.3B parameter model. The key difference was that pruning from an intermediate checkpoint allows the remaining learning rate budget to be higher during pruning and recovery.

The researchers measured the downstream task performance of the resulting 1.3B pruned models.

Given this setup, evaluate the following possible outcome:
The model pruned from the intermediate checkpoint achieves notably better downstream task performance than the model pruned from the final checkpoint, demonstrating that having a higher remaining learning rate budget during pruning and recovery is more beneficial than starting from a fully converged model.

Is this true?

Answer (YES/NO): YES